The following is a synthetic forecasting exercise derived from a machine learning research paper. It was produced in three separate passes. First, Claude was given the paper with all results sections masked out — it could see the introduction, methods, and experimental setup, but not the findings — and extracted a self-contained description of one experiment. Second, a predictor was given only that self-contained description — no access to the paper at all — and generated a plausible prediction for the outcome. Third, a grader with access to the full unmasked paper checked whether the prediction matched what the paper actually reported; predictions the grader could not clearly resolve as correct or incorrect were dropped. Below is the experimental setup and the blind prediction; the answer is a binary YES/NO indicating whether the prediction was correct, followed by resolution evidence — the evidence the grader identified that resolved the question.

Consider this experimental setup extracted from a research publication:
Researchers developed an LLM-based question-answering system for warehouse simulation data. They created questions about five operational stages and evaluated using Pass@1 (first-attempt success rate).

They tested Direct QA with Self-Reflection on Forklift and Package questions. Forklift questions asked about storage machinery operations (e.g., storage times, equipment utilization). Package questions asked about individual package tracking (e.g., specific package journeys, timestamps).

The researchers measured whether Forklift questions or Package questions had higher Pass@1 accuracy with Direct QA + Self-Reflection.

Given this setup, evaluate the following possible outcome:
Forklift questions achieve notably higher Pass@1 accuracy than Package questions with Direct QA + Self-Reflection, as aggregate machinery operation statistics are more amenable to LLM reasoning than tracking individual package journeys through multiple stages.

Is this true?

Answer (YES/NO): NO